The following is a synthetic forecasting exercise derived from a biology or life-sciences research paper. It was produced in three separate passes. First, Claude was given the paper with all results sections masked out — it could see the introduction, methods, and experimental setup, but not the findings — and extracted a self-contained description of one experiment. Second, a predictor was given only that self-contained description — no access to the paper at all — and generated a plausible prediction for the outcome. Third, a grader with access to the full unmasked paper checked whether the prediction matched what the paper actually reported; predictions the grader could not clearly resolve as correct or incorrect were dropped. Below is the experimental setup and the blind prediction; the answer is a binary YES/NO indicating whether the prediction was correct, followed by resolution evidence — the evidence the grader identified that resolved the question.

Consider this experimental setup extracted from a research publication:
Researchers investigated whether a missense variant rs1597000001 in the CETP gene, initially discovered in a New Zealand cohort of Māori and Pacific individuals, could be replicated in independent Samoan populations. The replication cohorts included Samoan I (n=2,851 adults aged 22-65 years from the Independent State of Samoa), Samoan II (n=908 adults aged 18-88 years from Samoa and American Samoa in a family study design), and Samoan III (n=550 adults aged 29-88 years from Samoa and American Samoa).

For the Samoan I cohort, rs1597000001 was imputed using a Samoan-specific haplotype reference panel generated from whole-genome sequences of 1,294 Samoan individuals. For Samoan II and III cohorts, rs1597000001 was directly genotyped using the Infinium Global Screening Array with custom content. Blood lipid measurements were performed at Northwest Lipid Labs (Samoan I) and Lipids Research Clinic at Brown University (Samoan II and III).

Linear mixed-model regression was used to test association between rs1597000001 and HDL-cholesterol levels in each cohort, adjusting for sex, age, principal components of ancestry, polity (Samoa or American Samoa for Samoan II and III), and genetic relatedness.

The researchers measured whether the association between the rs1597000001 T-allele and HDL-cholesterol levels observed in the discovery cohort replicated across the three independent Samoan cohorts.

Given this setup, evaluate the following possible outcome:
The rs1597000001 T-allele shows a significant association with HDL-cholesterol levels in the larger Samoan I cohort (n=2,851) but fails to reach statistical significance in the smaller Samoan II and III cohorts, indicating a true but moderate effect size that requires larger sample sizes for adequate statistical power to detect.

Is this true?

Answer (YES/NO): NO